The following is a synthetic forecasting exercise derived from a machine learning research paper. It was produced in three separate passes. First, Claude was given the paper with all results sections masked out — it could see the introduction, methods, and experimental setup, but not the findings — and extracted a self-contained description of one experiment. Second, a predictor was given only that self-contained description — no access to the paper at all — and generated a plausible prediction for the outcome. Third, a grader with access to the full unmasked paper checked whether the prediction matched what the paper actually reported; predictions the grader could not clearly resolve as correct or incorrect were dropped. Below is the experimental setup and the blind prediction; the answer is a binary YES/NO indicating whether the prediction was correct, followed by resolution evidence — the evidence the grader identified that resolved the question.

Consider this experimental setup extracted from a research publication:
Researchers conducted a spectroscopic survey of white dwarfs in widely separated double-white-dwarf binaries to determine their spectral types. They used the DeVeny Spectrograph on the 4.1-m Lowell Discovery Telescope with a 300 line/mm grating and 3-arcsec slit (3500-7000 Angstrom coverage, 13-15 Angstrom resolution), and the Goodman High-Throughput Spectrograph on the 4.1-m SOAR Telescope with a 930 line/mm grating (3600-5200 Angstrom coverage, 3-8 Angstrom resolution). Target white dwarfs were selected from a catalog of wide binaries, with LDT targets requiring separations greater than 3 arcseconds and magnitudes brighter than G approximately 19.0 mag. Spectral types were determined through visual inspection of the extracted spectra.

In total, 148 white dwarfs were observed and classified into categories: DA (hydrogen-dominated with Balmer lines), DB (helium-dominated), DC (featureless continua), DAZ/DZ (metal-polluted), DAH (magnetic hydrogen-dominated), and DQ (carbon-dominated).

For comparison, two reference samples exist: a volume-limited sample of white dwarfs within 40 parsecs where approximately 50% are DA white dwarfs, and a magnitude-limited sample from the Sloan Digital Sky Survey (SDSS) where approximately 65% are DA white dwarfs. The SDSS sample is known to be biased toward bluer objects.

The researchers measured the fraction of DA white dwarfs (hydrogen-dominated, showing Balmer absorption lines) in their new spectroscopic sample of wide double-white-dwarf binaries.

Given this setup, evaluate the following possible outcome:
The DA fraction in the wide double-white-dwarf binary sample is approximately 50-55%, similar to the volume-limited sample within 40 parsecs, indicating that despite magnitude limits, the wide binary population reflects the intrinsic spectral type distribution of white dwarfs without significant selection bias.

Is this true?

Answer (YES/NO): NO